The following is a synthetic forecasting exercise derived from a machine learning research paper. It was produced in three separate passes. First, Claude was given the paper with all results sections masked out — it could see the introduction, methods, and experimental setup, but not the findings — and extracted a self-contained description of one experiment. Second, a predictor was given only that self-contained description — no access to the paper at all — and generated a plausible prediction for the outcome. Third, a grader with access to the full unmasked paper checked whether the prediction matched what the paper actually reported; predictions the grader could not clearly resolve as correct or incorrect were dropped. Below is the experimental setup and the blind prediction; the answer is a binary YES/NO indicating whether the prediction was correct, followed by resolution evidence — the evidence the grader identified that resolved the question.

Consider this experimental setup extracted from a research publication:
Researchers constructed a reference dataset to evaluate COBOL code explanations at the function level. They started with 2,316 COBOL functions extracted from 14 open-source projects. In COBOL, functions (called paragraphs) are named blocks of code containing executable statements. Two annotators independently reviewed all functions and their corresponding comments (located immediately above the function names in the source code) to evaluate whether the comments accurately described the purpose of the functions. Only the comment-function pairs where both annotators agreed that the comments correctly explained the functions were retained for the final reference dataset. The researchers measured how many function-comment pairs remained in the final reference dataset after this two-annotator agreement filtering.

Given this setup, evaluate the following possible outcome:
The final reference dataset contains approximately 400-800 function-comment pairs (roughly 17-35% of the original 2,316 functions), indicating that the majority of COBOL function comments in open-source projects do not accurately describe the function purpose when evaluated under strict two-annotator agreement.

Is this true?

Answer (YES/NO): NO